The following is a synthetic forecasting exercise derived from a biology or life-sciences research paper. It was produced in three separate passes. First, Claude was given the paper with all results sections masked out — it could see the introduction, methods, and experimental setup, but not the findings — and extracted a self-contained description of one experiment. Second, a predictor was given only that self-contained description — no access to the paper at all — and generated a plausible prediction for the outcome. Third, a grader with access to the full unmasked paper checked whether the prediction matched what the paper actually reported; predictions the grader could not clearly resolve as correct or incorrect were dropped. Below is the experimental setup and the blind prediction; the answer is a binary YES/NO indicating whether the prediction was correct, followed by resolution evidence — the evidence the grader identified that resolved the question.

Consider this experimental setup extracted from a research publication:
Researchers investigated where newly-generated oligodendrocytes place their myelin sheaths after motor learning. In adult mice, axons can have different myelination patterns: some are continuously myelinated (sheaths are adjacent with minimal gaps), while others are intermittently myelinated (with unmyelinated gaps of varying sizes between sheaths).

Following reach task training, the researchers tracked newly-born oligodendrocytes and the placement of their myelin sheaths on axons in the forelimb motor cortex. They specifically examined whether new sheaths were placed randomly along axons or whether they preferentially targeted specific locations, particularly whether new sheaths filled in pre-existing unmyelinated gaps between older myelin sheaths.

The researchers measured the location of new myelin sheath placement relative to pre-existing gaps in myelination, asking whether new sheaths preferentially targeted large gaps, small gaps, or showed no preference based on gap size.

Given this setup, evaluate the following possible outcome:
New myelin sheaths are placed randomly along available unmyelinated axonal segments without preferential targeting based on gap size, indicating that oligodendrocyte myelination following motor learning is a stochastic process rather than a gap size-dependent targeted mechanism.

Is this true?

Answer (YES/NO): NO